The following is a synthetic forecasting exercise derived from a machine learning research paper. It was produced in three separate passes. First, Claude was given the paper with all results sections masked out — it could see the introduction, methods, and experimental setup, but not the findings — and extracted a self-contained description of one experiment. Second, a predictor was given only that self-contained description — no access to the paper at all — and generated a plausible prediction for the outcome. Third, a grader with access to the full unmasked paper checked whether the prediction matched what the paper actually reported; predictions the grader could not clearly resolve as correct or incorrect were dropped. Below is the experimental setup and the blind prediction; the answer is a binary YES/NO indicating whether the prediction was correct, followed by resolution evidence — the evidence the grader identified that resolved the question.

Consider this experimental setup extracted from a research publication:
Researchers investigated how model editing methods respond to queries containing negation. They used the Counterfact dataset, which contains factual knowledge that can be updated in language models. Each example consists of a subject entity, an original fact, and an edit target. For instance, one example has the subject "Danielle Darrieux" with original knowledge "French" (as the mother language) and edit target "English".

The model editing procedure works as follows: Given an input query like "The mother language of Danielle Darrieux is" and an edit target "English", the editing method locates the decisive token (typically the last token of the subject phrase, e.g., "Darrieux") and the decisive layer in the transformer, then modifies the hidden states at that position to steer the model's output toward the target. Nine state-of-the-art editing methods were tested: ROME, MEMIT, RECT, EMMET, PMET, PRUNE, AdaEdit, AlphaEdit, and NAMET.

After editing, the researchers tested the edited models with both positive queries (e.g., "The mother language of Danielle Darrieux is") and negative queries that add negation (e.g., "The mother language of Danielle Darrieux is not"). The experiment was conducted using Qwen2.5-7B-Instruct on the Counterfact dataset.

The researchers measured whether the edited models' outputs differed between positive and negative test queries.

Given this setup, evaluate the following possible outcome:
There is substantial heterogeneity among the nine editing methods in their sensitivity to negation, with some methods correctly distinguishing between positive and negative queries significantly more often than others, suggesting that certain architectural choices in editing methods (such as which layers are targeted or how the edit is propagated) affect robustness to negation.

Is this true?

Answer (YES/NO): NO